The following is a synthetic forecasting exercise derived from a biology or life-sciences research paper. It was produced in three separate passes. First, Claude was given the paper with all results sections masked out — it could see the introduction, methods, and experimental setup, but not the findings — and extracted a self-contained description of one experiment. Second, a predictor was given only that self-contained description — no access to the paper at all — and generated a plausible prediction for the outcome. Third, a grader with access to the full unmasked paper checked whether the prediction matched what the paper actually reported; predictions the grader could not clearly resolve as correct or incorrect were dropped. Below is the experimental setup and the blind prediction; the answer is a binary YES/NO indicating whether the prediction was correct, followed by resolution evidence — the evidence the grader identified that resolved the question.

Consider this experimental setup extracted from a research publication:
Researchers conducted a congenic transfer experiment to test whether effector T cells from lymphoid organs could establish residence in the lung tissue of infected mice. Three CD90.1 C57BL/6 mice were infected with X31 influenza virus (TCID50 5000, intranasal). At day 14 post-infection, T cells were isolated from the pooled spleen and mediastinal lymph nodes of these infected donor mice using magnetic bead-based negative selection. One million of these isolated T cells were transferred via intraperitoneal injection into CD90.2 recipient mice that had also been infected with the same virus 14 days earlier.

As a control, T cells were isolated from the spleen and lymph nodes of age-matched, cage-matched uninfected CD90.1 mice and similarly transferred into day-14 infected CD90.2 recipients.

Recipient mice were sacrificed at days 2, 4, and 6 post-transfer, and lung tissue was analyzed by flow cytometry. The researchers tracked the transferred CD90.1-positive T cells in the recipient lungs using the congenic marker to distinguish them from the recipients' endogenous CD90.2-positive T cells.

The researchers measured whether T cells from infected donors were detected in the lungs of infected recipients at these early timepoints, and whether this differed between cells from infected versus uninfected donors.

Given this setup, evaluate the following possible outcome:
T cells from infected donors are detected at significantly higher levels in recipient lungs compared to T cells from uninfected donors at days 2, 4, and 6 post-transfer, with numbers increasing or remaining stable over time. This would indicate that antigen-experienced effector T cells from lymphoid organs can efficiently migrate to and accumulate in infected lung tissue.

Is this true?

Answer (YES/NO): NO